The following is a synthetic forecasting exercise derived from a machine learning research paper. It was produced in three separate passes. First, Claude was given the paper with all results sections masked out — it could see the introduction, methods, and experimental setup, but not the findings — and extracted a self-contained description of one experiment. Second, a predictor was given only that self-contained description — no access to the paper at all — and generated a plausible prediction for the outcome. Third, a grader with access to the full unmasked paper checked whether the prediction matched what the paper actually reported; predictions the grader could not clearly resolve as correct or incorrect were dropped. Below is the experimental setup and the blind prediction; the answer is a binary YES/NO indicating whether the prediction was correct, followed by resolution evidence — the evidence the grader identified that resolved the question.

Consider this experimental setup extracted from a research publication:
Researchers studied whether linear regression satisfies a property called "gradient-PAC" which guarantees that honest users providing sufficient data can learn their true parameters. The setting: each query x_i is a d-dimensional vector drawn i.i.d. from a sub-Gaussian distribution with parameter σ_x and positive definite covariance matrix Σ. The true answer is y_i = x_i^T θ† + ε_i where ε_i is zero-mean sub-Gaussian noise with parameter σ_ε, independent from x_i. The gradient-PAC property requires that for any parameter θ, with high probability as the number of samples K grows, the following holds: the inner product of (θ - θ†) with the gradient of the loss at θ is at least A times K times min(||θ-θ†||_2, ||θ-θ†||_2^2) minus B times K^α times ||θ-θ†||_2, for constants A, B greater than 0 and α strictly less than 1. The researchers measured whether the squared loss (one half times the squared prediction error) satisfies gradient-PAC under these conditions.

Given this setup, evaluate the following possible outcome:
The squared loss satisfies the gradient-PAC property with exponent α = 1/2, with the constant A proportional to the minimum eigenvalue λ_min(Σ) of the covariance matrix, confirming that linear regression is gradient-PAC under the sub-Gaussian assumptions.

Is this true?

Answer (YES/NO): NO